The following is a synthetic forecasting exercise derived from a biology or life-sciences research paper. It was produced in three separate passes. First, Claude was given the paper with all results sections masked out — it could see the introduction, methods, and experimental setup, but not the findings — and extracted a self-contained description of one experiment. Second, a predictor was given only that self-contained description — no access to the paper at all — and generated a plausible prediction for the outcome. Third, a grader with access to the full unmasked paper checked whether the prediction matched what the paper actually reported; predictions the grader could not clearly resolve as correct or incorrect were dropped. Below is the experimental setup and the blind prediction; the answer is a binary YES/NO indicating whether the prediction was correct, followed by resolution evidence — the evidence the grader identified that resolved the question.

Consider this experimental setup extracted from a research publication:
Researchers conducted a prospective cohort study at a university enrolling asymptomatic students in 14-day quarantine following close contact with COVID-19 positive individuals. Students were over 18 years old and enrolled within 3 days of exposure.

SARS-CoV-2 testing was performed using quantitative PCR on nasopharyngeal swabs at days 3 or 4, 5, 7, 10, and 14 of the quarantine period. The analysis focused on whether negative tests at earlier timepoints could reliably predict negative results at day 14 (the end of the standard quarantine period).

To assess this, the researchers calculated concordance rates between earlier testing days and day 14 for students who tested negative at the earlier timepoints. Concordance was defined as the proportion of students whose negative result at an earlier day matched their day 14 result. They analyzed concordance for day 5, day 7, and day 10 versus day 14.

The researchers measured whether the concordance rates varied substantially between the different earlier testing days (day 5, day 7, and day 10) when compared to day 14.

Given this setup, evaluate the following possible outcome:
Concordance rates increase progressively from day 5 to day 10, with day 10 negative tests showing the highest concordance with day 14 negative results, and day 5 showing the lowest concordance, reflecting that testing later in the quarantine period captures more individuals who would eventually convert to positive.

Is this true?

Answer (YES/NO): NO